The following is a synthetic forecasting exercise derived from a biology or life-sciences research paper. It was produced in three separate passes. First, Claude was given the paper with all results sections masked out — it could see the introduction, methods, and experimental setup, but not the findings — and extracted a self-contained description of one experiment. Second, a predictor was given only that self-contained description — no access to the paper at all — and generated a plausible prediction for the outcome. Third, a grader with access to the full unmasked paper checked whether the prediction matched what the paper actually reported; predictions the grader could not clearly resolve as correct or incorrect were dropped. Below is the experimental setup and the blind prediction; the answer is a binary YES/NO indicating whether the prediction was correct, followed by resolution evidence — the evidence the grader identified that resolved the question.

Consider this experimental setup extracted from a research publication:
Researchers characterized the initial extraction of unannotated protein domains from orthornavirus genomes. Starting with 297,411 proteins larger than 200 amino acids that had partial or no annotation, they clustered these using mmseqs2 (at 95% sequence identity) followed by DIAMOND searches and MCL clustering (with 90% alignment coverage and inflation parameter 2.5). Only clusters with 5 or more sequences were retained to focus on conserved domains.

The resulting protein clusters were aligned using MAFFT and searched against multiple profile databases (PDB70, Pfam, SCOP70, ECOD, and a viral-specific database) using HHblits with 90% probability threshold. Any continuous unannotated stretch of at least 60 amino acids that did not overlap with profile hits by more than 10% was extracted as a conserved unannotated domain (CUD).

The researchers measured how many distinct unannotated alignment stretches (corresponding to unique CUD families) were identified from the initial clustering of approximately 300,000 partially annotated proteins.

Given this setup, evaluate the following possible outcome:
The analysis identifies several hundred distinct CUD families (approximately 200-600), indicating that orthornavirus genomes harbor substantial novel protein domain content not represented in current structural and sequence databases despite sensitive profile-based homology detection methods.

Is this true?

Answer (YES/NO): NO